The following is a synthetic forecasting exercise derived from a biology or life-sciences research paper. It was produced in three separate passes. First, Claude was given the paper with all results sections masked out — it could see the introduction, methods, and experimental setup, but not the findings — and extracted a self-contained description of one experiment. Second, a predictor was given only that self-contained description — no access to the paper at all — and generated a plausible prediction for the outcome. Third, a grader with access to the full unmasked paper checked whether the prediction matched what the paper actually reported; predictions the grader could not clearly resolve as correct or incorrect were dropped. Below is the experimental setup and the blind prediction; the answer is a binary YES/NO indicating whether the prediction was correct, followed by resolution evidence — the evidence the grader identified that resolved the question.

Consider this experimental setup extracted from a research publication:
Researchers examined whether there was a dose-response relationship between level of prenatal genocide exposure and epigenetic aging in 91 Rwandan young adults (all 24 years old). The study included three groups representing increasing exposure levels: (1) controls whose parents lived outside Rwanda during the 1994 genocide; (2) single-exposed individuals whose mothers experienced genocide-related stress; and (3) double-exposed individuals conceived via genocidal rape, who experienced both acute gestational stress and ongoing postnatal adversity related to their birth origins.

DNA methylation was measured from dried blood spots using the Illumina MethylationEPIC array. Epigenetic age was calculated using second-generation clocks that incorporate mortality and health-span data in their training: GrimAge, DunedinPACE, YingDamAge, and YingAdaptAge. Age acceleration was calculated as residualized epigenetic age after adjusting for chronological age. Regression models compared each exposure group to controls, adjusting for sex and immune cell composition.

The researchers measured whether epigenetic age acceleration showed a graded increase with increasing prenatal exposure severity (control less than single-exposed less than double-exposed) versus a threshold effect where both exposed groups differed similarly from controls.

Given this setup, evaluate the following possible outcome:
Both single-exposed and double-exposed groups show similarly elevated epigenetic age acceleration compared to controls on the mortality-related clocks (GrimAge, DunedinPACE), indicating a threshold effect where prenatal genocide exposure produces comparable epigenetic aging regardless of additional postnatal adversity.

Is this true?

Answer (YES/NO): NO